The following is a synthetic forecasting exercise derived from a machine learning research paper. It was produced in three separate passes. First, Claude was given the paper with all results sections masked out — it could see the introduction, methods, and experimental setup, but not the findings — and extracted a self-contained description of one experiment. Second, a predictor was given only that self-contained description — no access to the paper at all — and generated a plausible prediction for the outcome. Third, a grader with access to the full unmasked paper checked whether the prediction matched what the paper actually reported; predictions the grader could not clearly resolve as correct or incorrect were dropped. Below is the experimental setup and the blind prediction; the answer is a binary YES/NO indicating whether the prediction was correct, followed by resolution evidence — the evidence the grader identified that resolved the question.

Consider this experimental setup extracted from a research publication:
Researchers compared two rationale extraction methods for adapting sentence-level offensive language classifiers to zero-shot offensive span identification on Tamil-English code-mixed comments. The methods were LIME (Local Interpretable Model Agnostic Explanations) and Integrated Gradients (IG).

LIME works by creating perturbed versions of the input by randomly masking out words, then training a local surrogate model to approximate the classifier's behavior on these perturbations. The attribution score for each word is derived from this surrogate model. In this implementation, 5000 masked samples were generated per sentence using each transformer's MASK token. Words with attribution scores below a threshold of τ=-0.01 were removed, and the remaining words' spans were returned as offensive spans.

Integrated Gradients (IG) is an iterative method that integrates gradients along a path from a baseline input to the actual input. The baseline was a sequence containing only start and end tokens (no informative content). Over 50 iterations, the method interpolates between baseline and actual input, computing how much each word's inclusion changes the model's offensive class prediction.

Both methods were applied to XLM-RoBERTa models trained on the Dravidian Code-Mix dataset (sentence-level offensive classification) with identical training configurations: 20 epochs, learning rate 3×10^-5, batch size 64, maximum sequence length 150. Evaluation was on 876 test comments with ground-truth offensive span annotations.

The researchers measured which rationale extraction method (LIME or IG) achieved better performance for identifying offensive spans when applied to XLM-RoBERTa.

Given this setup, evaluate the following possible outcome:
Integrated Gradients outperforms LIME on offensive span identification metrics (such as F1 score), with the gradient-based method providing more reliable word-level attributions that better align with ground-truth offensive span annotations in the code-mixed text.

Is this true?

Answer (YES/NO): YES